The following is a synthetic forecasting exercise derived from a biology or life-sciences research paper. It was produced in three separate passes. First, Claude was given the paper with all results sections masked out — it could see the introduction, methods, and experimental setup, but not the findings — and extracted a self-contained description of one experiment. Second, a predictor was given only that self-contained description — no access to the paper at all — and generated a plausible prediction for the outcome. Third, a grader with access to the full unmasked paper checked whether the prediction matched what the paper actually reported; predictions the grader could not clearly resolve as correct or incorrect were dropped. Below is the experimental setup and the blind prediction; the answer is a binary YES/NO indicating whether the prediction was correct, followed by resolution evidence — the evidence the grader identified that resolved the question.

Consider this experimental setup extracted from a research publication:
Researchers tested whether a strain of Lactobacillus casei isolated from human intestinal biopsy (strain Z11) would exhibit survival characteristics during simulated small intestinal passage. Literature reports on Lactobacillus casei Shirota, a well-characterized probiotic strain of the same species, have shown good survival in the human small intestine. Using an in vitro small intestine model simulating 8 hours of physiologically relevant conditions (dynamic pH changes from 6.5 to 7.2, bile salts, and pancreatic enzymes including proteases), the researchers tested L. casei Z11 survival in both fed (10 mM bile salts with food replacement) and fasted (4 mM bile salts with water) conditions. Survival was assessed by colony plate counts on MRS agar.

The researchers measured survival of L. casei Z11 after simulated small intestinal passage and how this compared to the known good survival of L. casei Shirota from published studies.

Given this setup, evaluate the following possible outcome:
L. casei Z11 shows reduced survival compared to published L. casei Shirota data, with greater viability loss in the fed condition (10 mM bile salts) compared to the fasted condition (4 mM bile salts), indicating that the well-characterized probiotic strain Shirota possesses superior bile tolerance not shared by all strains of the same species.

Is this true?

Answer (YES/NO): YES